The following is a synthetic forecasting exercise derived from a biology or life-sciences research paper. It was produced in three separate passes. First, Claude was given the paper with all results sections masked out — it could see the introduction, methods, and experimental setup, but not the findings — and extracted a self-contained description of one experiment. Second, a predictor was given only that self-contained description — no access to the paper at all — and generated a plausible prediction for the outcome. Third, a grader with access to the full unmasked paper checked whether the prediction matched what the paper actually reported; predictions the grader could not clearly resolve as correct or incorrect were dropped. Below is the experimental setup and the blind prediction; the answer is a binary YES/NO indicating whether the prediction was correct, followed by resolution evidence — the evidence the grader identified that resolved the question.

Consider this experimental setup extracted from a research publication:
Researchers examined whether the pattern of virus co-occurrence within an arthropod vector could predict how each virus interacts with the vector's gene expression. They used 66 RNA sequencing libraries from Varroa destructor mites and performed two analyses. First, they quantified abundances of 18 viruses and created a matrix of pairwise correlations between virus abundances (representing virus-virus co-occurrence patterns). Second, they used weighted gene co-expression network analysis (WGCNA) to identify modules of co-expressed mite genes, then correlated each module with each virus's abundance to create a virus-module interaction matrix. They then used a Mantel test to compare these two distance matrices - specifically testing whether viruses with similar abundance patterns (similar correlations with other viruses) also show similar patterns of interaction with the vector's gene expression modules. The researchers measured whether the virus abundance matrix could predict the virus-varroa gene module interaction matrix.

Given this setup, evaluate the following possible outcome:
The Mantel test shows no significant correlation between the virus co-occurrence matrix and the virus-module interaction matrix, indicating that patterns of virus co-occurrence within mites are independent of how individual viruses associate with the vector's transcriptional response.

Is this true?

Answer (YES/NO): NO